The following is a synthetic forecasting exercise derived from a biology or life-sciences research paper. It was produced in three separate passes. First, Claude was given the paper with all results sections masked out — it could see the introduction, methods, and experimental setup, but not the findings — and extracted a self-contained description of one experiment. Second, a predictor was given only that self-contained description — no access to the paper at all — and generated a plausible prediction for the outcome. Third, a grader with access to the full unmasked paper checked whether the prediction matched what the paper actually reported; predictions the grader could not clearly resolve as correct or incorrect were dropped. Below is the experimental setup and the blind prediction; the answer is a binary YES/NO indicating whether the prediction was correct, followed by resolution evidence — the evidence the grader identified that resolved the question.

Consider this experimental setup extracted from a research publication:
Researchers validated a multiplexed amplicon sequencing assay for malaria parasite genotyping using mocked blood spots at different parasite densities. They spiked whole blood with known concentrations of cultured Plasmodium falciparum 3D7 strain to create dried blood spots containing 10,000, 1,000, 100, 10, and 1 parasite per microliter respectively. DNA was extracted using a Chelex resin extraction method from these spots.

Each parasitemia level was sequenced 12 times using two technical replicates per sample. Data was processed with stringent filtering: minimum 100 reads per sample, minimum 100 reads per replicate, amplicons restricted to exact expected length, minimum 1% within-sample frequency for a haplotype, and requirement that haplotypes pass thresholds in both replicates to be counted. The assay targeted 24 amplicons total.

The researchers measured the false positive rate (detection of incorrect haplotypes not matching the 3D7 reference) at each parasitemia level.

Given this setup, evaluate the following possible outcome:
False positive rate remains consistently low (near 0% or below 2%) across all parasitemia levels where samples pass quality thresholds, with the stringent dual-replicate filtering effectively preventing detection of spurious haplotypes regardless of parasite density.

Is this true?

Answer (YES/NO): NO